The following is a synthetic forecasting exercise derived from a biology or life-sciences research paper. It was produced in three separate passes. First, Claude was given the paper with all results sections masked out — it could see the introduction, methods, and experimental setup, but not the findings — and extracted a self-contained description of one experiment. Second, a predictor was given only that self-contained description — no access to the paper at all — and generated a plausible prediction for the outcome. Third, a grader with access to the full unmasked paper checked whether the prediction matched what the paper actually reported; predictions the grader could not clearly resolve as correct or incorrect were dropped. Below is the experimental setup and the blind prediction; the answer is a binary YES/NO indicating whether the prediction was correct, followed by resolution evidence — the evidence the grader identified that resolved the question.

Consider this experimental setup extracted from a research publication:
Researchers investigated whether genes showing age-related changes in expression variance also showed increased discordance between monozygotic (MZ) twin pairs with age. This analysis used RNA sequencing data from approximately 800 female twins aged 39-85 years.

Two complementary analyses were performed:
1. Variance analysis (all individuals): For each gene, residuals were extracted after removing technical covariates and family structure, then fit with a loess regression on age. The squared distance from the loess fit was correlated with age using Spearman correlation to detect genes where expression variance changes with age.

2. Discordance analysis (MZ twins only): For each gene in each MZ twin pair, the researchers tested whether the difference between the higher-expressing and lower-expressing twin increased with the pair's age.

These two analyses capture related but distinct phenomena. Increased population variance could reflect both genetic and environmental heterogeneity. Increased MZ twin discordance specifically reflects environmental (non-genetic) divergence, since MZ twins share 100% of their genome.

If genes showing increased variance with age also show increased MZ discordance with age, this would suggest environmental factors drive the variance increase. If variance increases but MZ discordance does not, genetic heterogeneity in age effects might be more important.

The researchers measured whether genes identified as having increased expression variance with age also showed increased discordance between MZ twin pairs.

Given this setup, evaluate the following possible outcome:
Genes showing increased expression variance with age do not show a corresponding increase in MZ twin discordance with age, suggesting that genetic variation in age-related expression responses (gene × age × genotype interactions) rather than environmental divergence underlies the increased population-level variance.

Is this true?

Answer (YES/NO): NO